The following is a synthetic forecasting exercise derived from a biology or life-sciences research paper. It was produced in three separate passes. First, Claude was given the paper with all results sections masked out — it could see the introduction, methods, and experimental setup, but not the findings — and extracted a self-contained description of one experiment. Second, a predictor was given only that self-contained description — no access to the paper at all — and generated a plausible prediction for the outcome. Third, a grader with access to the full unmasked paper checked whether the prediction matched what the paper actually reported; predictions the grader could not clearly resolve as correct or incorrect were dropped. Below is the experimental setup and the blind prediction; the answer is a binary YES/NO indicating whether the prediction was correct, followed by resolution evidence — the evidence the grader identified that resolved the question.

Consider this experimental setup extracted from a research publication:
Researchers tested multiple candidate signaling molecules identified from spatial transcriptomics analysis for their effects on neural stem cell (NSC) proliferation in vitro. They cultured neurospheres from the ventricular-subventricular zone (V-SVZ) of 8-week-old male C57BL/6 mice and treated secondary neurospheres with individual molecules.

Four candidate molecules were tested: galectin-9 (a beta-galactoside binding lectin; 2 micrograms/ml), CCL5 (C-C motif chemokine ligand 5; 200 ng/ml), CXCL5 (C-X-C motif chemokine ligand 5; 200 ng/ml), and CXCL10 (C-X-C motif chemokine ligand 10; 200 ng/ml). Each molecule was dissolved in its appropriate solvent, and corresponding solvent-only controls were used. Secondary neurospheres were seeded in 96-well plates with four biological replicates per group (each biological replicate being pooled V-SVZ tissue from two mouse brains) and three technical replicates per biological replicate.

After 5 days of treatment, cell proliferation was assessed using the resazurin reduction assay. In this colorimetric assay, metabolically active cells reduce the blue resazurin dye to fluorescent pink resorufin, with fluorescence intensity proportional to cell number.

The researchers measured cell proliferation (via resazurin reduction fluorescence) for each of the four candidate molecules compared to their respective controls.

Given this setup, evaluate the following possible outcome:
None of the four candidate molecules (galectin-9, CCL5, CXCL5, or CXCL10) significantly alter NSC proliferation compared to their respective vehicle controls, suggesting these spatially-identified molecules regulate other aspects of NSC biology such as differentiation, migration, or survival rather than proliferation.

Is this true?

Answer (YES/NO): NO